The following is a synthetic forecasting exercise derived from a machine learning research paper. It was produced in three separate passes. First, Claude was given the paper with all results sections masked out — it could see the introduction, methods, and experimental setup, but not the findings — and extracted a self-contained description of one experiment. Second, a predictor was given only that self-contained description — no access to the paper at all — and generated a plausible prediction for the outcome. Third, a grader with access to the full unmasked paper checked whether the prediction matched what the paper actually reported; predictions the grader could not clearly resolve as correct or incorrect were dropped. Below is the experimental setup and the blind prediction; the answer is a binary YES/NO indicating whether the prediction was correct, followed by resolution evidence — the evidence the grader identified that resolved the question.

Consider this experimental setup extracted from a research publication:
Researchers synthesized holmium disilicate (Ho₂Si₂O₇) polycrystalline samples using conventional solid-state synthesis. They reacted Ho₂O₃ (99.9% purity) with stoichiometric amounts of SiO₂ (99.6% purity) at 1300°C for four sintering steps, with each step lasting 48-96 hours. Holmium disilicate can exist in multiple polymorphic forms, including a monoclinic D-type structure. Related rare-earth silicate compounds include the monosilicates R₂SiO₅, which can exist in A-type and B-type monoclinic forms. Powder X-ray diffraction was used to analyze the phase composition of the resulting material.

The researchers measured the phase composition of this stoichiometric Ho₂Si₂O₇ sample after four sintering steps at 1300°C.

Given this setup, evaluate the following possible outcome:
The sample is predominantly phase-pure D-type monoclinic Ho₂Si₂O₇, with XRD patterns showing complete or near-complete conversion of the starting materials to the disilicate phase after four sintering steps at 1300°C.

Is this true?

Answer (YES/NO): NO